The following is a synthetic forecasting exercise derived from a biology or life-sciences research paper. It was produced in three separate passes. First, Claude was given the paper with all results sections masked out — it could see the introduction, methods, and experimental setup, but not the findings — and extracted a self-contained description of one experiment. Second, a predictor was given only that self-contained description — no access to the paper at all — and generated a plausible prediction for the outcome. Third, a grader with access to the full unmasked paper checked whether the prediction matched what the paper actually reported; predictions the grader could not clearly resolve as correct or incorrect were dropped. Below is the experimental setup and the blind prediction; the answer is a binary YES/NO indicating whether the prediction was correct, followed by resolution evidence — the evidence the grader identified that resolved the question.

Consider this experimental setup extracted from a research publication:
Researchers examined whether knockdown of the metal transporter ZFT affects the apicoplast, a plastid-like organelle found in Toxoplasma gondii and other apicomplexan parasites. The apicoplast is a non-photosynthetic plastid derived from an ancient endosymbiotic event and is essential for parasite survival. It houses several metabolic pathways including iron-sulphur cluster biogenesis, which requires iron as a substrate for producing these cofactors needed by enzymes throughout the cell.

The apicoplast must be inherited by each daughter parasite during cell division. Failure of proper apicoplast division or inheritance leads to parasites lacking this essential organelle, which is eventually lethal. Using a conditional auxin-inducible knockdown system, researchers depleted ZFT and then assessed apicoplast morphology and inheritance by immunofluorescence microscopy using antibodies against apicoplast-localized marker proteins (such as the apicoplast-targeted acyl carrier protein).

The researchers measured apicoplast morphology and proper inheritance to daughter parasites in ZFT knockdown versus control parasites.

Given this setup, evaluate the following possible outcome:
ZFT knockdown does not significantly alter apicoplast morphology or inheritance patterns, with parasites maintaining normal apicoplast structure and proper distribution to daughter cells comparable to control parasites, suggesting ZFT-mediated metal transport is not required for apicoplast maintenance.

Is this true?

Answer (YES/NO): NO